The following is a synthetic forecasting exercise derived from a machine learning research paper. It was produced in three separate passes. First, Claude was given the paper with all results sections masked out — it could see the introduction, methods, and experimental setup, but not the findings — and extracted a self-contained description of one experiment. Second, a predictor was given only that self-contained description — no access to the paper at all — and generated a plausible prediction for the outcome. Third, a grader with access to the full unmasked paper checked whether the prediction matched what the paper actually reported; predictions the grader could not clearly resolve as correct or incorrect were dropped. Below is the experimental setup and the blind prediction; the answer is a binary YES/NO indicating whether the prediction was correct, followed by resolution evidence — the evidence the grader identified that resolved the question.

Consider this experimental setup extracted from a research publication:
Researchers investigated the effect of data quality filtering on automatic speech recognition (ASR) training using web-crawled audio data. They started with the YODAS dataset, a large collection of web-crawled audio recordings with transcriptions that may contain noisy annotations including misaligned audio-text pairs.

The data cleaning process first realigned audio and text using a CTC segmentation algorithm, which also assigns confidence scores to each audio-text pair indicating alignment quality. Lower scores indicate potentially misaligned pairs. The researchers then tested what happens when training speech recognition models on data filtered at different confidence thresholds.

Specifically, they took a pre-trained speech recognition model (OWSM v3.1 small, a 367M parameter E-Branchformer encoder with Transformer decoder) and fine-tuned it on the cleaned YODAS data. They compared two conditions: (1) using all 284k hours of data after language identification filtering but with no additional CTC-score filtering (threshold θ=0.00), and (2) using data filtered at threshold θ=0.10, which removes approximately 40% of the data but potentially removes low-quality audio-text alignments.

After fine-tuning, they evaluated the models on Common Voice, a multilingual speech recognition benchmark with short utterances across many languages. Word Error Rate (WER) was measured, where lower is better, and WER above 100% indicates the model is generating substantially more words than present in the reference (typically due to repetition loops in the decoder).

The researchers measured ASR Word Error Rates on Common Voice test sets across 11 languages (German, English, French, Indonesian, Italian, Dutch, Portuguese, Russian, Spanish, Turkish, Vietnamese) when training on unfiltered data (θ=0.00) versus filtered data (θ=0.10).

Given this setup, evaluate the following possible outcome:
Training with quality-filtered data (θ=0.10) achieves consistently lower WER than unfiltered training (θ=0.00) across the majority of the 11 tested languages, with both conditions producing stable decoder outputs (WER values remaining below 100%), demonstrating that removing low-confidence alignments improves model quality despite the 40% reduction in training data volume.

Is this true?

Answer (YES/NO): NO